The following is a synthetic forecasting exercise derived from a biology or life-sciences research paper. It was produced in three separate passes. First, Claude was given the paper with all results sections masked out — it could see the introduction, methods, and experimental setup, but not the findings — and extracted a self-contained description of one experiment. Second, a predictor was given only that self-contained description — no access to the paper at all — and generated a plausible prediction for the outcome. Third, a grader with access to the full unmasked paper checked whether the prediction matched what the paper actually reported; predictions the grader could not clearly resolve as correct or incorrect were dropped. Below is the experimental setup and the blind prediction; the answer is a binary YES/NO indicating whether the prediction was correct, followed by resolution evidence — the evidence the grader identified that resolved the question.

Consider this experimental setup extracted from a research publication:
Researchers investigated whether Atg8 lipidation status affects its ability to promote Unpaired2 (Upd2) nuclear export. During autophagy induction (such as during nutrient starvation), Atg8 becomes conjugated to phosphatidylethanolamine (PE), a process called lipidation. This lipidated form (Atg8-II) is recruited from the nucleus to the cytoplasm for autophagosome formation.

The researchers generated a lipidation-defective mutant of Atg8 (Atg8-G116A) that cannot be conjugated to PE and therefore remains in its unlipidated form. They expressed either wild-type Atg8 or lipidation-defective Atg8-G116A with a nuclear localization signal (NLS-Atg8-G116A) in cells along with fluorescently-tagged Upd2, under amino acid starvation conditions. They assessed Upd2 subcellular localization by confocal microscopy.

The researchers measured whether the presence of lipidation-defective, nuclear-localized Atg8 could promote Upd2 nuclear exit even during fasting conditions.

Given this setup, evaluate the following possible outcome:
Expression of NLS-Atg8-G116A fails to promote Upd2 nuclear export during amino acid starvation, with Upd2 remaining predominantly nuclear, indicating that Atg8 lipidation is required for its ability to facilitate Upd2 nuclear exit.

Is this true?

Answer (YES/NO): NO